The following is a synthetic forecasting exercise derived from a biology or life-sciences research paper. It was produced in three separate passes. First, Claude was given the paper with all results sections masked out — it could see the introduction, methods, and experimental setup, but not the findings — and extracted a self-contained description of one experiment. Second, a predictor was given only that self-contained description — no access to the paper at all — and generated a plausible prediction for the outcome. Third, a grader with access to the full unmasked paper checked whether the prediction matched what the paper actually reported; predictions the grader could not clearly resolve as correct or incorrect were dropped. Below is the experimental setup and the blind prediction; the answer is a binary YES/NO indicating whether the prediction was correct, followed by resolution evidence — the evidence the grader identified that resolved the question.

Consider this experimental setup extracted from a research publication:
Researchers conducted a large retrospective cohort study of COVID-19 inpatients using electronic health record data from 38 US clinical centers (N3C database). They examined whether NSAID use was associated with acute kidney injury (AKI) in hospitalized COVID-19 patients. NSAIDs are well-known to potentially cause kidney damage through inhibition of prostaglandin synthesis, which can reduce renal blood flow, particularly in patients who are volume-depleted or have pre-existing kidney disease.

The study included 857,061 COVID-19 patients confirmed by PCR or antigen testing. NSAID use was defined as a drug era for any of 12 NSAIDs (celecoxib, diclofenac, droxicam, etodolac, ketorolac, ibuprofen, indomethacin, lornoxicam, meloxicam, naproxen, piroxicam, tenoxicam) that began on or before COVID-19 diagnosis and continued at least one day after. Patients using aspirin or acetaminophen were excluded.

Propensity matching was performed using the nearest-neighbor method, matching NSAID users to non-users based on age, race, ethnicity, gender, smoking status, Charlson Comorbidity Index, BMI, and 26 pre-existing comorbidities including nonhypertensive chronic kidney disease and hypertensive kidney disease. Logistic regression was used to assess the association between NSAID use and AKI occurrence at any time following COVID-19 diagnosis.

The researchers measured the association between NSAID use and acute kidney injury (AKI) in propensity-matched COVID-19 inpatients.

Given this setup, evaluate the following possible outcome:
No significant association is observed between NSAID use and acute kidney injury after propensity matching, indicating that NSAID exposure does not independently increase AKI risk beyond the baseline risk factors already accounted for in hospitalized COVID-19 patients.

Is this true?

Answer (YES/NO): NO